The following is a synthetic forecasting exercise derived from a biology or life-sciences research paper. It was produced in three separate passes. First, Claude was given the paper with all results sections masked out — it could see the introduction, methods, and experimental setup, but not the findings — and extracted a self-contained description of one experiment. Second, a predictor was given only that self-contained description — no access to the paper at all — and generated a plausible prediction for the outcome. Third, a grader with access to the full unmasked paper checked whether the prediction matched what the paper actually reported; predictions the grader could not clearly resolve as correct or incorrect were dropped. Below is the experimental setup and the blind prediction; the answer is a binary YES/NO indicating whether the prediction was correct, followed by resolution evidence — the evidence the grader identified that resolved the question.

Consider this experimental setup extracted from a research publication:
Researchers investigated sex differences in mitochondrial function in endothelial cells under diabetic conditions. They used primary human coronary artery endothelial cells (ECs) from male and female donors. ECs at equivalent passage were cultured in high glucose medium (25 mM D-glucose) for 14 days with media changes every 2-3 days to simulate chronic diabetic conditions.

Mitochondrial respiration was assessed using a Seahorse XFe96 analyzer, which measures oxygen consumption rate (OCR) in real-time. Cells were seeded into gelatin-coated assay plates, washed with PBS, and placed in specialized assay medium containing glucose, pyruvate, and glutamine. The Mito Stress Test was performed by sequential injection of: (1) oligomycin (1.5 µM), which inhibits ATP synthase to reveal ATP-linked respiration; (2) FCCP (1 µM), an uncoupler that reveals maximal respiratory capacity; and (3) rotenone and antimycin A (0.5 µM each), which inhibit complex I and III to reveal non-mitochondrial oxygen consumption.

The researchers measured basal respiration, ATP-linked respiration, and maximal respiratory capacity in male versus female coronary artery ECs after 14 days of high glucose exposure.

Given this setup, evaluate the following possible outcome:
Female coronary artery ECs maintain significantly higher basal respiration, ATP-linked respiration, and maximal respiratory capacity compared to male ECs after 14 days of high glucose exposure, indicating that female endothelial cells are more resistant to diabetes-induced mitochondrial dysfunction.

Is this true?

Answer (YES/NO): NO